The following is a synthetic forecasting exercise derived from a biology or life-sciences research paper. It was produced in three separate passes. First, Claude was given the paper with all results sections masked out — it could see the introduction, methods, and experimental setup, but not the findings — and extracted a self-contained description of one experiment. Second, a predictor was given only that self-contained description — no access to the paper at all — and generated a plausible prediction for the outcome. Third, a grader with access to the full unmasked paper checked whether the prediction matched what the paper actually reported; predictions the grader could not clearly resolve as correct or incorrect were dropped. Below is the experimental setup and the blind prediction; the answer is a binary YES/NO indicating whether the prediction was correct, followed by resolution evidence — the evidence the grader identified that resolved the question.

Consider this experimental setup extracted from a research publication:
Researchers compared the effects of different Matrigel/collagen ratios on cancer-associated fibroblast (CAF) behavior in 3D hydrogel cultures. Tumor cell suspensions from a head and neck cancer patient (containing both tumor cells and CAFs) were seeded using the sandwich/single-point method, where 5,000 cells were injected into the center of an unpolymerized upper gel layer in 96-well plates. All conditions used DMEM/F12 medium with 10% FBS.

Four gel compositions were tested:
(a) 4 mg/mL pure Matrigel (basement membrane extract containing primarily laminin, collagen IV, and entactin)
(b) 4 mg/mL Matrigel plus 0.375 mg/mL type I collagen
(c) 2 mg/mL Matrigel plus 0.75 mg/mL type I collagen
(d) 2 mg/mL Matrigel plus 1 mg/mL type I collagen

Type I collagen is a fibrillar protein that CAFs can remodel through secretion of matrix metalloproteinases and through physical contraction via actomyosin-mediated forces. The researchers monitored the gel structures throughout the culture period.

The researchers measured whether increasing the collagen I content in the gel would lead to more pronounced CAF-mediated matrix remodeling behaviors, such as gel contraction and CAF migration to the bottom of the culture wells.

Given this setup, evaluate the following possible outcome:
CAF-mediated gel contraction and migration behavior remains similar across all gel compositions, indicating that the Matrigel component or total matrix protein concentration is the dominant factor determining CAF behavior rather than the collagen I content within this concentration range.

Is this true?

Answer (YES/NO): NO